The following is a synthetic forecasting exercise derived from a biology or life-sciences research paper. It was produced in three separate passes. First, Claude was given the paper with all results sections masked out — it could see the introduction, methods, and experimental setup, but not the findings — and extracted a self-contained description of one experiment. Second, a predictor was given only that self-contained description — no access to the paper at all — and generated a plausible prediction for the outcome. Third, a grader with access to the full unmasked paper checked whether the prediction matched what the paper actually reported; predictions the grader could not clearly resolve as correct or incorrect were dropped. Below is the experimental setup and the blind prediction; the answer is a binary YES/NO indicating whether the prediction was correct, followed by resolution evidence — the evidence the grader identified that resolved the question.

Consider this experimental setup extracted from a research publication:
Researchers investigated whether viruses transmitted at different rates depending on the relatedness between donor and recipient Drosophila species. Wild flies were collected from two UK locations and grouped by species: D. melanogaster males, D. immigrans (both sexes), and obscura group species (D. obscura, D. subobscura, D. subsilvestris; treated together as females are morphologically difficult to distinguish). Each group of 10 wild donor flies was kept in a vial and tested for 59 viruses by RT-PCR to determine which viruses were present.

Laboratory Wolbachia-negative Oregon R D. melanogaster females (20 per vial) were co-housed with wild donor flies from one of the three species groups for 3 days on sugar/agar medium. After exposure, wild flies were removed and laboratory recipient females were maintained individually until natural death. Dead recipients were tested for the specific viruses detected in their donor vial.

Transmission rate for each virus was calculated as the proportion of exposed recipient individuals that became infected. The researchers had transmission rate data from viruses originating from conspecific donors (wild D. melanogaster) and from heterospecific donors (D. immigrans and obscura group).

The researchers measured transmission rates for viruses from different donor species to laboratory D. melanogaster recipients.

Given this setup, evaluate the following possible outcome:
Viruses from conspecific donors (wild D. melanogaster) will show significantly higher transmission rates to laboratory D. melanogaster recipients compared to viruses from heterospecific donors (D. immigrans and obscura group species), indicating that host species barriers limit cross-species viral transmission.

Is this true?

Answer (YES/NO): NO